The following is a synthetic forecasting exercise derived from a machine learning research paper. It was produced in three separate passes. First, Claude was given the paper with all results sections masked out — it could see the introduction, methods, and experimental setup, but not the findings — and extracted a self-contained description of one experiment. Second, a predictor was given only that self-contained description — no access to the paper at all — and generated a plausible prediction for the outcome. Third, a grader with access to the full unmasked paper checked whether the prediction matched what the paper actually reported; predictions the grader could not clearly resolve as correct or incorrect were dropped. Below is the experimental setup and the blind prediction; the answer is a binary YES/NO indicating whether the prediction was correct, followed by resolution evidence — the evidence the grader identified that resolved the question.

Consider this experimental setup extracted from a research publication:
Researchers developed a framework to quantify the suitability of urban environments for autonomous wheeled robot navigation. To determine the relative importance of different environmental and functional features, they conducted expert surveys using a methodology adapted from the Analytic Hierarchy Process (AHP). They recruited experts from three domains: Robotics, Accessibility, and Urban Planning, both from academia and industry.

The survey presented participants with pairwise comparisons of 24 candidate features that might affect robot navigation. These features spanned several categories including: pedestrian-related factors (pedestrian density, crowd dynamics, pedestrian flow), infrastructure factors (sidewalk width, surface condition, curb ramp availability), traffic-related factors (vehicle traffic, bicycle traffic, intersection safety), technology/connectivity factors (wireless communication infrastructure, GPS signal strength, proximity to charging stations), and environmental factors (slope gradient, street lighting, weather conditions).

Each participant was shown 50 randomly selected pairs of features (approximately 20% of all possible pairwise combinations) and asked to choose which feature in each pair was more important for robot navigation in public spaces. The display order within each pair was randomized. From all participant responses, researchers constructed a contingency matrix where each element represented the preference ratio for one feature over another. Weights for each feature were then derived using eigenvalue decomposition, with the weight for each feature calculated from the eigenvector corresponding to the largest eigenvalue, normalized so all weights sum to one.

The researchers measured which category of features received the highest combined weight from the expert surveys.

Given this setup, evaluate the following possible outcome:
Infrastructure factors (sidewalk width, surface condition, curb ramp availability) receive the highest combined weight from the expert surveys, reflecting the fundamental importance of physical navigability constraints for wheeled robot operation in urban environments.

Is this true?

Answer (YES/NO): NO